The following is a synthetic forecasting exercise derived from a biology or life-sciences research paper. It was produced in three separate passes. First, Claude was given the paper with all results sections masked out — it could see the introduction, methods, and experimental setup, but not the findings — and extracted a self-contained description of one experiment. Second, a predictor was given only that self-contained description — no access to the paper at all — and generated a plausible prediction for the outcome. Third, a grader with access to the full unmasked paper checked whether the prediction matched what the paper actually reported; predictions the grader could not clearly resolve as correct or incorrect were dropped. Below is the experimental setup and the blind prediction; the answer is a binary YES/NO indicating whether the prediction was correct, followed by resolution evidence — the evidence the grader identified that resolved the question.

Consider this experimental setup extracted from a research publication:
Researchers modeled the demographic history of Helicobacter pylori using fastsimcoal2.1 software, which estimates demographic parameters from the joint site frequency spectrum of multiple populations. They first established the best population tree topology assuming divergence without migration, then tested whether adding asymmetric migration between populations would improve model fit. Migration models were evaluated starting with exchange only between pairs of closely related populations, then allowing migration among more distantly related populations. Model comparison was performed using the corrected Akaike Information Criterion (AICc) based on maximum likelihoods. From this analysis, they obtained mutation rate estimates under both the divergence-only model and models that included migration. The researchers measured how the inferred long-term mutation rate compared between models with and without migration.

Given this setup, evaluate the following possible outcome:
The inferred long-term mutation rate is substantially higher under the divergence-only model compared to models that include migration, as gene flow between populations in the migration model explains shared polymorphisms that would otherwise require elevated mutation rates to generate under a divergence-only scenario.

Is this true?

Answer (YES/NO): NO